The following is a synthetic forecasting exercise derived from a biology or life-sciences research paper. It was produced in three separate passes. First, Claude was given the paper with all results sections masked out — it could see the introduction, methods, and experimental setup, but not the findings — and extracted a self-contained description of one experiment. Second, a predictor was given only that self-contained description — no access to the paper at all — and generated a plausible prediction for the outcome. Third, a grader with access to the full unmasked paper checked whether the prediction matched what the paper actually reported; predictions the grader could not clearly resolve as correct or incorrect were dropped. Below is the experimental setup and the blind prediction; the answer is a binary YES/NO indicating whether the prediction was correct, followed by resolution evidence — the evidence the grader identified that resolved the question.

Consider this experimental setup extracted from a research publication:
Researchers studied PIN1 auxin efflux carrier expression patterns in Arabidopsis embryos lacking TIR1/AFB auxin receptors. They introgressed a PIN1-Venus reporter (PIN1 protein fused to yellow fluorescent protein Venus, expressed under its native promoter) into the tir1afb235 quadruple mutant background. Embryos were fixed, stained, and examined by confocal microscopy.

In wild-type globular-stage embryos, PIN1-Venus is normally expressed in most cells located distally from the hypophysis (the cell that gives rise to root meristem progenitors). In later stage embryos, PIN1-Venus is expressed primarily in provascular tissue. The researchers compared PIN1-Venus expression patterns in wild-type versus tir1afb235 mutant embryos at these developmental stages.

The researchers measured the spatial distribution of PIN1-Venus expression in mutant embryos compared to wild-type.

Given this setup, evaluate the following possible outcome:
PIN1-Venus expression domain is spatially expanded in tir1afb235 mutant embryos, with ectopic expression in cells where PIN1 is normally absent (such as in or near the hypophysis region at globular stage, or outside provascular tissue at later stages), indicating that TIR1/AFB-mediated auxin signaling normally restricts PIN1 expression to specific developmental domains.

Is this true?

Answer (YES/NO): NO